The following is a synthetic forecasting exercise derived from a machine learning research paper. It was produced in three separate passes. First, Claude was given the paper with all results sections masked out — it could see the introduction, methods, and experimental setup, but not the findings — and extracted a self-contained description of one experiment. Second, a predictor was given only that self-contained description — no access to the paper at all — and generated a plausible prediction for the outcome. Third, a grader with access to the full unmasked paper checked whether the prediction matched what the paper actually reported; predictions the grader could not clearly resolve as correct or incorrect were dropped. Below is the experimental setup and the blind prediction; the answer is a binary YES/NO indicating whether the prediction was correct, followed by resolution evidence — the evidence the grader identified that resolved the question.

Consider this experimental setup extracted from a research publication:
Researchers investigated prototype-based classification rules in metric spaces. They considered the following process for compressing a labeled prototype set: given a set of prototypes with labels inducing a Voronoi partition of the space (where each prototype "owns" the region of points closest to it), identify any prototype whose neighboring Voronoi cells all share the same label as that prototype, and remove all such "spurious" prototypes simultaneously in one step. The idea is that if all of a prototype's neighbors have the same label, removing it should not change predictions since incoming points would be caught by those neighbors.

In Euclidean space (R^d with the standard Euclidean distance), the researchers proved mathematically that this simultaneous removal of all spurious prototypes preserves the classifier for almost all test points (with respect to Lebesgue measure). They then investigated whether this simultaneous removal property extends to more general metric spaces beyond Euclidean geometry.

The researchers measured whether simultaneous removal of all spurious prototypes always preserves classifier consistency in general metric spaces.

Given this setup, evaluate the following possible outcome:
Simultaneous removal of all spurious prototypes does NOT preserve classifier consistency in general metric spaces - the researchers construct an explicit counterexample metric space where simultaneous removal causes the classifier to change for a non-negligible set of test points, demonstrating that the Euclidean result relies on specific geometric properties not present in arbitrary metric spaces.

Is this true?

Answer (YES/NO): YES